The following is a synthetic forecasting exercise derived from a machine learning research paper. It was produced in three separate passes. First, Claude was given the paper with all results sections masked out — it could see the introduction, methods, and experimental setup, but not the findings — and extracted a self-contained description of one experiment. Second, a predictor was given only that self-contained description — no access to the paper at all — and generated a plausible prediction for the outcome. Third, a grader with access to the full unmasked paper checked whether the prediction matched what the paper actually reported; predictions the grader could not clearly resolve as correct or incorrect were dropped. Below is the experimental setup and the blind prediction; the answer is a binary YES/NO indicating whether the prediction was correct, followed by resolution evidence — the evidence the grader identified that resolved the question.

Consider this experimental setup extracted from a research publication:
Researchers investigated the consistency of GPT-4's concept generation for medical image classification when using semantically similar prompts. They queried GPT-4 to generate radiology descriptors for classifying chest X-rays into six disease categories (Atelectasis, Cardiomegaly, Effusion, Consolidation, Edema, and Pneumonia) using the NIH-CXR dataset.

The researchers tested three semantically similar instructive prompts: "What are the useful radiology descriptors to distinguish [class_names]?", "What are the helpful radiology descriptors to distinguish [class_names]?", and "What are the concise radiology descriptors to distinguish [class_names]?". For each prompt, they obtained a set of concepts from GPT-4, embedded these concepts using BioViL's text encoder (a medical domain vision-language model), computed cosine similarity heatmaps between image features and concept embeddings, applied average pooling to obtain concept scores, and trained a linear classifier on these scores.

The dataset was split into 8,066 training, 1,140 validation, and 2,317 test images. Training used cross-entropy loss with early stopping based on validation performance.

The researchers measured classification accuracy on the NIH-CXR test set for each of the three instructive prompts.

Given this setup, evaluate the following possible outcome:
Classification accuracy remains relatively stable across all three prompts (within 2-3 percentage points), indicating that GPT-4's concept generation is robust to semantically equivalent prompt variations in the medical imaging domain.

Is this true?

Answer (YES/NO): YES